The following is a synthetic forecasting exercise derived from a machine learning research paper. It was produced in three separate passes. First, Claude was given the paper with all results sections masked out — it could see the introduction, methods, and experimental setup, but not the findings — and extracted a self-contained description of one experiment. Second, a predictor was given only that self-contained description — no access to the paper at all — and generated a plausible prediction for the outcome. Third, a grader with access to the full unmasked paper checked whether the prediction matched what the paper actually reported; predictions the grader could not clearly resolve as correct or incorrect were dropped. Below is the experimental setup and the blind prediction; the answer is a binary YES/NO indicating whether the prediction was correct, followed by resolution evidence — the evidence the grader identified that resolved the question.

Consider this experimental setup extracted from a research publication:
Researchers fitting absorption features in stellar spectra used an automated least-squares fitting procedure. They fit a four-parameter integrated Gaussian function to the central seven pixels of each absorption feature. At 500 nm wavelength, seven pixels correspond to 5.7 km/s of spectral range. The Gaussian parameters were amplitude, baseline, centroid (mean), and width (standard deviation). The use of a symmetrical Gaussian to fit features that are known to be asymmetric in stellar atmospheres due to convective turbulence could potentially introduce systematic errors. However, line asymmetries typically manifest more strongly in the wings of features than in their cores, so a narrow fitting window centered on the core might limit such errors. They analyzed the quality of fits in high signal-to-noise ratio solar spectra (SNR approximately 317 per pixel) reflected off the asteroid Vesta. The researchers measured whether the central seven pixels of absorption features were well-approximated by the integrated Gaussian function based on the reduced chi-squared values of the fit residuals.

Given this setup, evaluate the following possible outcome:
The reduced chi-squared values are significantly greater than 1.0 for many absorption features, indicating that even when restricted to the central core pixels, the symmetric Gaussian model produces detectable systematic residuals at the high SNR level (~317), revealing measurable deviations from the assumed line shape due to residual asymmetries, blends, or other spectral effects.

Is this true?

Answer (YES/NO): NO